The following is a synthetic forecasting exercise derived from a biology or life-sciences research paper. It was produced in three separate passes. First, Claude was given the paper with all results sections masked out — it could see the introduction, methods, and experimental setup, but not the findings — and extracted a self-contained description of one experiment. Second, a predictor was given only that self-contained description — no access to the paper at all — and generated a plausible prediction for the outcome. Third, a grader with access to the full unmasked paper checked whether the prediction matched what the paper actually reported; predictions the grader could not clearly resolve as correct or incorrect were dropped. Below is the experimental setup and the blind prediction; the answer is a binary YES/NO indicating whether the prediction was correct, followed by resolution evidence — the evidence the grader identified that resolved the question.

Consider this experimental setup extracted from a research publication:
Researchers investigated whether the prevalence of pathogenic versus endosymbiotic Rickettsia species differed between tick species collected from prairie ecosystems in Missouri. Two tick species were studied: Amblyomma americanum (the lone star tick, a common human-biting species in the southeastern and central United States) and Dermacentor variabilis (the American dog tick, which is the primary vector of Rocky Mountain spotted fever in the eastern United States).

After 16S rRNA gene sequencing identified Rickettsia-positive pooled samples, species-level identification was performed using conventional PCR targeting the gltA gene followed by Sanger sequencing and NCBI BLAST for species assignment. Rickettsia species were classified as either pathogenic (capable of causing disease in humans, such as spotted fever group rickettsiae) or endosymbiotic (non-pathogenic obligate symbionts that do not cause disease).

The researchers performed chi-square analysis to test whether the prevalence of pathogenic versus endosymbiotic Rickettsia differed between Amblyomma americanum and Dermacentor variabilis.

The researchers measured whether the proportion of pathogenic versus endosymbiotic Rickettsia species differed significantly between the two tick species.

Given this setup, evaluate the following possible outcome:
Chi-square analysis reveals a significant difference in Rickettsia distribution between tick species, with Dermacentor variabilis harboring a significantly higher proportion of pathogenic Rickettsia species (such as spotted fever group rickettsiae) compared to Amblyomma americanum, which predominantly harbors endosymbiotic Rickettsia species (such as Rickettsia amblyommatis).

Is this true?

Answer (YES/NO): NO